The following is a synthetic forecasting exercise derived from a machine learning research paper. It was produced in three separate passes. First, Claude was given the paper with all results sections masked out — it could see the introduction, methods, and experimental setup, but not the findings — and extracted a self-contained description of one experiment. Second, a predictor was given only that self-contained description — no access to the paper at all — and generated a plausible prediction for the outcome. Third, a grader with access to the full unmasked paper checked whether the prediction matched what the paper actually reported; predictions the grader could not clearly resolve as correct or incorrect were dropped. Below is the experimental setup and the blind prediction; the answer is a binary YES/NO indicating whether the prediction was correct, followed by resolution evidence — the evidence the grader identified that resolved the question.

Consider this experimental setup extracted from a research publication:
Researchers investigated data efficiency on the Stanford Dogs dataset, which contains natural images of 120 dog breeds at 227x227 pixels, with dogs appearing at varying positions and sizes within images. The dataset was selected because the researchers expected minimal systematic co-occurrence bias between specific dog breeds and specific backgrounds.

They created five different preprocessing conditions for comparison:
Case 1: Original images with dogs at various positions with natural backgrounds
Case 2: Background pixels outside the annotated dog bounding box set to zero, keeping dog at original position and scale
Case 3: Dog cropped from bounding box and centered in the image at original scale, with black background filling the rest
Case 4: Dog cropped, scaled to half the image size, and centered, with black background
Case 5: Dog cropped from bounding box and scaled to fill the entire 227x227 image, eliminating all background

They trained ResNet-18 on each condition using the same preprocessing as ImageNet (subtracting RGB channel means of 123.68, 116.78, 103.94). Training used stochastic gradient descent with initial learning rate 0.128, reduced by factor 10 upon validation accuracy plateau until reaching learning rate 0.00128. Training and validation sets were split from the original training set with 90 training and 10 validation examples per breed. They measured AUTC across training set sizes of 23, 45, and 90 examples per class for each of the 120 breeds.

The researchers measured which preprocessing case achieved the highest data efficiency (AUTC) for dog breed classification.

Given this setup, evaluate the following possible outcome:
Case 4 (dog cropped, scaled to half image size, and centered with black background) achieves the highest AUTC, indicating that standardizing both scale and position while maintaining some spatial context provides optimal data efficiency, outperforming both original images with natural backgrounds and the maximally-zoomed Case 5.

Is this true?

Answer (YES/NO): NO